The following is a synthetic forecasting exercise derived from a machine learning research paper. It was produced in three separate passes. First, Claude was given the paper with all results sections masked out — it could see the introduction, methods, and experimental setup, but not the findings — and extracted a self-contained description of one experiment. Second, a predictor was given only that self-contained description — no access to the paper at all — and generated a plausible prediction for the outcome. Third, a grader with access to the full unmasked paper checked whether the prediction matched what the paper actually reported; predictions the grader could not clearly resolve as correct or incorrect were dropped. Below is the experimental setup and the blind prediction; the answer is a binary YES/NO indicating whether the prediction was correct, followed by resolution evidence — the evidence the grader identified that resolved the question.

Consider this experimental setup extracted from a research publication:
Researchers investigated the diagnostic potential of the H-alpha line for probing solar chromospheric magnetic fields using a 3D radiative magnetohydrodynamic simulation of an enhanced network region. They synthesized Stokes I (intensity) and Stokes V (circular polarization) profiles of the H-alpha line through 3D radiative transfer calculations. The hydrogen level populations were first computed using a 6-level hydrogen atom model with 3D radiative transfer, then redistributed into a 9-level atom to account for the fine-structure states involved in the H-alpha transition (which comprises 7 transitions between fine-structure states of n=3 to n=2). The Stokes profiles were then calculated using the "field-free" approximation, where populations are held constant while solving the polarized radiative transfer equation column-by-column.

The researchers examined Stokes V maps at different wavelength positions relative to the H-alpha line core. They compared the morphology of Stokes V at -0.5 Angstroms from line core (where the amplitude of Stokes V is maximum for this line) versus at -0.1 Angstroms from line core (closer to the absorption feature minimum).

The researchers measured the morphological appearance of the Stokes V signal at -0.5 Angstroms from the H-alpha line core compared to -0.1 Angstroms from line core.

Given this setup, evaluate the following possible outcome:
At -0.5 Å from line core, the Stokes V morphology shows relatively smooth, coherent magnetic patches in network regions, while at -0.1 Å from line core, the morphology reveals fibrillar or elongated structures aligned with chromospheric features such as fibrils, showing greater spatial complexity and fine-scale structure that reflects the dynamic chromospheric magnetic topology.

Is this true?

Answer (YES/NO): NO